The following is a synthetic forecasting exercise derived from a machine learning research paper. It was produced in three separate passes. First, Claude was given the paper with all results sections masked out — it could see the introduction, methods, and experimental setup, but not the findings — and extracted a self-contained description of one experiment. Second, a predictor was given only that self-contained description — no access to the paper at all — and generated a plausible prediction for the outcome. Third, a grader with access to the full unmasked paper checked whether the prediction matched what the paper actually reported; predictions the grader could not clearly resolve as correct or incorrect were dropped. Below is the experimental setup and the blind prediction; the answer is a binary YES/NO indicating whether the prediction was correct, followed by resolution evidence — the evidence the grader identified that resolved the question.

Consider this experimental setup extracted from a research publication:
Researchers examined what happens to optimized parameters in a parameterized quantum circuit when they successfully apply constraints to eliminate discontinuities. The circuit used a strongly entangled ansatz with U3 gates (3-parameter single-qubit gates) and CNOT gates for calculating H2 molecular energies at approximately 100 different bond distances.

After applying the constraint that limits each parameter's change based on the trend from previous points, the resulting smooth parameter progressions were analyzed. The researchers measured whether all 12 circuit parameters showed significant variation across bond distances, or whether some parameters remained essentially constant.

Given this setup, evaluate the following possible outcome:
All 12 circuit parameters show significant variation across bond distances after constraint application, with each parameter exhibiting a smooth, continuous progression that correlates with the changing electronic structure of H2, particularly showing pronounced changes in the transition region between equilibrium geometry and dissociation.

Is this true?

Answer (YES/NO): NO